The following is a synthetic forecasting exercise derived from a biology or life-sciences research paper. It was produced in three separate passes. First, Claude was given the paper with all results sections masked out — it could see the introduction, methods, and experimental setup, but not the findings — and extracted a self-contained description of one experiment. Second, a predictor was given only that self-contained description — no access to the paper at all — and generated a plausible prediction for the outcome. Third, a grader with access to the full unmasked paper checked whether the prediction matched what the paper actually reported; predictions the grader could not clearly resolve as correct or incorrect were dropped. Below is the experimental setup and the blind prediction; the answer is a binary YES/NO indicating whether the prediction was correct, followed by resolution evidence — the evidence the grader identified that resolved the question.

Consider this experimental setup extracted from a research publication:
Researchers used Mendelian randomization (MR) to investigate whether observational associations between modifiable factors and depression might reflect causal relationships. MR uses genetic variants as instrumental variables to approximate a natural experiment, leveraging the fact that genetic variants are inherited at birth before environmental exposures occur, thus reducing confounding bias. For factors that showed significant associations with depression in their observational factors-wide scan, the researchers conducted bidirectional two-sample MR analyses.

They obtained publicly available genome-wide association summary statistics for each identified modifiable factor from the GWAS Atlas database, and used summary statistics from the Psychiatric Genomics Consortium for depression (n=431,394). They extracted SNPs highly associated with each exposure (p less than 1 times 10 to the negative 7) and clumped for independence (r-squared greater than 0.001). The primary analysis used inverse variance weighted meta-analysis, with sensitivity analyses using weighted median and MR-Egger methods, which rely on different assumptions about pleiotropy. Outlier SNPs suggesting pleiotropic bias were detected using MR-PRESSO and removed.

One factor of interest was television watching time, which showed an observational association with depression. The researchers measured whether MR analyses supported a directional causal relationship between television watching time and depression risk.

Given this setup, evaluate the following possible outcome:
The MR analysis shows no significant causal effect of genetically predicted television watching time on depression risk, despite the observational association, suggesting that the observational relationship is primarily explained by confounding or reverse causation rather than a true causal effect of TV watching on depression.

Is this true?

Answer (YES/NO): NO